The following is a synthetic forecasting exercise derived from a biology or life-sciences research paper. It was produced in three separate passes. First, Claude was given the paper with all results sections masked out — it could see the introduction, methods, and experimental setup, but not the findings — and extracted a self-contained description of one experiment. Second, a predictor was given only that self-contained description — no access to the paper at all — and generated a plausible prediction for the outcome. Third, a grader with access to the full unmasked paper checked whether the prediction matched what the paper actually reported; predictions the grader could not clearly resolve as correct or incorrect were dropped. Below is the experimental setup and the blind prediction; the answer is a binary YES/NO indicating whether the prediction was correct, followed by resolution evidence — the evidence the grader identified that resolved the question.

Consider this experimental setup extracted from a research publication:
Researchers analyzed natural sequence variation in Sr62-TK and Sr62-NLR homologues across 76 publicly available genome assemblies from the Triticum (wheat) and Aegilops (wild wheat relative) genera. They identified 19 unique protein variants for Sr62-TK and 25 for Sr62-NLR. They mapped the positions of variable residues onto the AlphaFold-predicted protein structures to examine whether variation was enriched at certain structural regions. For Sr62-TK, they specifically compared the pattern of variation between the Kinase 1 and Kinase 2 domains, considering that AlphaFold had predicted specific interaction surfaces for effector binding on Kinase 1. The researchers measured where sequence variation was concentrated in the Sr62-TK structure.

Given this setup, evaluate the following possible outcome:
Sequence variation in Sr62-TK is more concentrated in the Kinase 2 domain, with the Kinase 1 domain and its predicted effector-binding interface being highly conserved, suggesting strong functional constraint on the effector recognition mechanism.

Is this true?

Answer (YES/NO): NO